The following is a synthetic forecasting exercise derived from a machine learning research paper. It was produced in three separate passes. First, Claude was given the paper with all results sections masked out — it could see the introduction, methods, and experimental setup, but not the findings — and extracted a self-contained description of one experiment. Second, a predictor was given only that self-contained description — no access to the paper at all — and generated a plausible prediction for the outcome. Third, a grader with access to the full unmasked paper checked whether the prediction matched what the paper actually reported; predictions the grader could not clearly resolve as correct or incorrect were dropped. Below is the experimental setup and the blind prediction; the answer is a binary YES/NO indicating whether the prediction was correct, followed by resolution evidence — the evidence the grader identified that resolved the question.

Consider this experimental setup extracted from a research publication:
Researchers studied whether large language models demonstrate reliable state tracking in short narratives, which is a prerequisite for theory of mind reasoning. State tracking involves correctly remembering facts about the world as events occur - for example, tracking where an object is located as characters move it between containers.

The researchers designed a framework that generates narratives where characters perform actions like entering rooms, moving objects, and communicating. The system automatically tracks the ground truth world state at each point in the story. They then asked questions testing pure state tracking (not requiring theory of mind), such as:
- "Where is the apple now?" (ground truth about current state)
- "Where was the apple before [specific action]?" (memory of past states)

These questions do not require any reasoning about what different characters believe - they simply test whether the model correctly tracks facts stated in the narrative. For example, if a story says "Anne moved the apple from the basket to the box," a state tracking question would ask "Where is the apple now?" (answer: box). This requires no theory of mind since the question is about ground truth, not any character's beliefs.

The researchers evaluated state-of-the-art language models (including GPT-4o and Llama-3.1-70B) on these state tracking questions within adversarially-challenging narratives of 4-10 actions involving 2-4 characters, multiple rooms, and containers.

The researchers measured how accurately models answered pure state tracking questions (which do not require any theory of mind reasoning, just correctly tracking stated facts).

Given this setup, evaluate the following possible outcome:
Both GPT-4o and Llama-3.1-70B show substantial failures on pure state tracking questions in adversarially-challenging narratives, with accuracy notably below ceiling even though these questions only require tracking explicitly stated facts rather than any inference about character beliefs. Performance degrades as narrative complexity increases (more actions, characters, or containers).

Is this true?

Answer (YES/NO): NO